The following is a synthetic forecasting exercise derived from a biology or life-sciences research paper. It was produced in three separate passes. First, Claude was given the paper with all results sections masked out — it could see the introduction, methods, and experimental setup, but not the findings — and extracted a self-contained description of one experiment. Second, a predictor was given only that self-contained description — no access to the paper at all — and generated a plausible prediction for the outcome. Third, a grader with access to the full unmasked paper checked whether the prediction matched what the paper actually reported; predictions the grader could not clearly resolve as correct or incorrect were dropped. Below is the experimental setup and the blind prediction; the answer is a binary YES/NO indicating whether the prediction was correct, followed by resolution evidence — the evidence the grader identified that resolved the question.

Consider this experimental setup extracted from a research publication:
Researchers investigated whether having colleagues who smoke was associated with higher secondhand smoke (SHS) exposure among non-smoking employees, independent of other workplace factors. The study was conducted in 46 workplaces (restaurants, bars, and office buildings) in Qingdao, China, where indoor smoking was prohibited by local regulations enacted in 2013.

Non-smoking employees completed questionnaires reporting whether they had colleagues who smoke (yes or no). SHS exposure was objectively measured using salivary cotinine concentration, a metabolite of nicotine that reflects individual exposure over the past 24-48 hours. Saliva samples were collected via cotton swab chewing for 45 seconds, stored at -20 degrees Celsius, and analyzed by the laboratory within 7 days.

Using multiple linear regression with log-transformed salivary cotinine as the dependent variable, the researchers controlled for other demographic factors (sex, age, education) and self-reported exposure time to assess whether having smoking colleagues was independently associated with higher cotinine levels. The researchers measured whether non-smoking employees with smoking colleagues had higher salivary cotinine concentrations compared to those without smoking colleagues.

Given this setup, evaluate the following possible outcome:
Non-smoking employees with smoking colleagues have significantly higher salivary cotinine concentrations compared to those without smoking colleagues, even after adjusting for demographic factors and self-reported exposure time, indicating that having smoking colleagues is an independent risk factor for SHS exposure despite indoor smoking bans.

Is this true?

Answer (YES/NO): NO